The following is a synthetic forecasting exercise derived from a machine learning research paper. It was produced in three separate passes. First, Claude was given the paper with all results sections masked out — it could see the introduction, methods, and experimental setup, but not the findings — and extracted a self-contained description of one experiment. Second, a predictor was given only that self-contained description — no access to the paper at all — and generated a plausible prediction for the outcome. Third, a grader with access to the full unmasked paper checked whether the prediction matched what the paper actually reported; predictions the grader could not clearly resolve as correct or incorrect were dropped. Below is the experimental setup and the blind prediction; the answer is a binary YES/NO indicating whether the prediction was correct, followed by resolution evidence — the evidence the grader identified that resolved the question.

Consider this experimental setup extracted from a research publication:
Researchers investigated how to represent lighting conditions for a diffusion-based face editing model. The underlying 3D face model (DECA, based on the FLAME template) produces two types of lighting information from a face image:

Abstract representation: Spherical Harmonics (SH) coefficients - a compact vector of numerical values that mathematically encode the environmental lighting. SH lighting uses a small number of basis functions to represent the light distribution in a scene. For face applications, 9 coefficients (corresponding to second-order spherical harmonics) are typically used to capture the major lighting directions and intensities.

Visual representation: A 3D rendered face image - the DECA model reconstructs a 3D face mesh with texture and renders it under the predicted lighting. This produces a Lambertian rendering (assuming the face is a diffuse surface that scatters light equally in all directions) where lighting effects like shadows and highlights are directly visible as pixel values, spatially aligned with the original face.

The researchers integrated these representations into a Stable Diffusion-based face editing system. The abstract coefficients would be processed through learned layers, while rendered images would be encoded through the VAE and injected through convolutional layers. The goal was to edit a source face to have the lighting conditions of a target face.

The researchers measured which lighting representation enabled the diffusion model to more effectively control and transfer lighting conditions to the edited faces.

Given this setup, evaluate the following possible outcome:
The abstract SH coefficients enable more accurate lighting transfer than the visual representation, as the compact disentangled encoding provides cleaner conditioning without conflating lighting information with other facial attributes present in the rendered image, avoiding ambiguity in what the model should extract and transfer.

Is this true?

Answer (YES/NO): NO